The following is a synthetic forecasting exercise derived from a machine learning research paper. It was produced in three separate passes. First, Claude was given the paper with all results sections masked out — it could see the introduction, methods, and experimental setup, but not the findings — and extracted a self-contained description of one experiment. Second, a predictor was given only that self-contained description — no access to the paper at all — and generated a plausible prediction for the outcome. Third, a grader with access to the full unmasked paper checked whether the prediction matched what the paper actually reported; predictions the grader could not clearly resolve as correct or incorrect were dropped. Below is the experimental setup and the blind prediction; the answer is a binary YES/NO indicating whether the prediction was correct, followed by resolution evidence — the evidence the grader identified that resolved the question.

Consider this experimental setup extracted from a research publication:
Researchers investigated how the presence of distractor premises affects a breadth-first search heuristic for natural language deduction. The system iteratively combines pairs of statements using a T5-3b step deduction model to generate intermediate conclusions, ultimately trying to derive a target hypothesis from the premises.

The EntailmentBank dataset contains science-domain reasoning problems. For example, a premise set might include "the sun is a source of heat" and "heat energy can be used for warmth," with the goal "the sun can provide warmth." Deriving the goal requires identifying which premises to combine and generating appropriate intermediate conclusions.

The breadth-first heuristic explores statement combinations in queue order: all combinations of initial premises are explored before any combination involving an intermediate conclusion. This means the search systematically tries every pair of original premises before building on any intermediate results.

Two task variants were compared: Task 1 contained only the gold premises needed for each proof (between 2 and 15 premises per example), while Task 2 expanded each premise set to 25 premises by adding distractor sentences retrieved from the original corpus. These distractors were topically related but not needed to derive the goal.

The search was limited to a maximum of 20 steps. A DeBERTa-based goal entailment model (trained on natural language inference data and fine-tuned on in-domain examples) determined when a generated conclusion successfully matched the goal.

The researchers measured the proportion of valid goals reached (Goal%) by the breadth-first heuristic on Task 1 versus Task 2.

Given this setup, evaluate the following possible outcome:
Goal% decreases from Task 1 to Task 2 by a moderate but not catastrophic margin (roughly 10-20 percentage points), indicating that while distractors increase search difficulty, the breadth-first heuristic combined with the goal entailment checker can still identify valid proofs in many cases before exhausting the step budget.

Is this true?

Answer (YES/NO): NO